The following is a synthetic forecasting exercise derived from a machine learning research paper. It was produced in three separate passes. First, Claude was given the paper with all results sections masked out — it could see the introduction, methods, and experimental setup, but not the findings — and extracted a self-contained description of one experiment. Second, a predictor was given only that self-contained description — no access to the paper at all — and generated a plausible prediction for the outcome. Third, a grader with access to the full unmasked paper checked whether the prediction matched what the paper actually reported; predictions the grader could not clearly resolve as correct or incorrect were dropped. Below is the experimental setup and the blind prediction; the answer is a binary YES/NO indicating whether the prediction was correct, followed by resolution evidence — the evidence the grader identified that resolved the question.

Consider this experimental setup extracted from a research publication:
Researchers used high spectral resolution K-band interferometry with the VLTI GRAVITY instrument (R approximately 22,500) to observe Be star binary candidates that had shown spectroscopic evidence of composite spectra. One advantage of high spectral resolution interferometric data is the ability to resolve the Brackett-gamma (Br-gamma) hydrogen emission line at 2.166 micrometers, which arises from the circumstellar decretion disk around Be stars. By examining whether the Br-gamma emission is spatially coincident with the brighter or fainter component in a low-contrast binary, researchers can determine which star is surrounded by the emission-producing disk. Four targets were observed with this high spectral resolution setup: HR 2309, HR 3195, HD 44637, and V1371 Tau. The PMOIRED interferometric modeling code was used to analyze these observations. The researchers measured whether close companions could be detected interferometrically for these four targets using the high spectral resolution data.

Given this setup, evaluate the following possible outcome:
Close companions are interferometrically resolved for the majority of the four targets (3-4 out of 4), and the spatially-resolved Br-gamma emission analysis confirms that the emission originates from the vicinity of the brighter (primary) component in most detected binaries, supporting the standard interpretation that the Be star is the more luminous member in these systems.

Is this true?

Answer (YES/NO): NO